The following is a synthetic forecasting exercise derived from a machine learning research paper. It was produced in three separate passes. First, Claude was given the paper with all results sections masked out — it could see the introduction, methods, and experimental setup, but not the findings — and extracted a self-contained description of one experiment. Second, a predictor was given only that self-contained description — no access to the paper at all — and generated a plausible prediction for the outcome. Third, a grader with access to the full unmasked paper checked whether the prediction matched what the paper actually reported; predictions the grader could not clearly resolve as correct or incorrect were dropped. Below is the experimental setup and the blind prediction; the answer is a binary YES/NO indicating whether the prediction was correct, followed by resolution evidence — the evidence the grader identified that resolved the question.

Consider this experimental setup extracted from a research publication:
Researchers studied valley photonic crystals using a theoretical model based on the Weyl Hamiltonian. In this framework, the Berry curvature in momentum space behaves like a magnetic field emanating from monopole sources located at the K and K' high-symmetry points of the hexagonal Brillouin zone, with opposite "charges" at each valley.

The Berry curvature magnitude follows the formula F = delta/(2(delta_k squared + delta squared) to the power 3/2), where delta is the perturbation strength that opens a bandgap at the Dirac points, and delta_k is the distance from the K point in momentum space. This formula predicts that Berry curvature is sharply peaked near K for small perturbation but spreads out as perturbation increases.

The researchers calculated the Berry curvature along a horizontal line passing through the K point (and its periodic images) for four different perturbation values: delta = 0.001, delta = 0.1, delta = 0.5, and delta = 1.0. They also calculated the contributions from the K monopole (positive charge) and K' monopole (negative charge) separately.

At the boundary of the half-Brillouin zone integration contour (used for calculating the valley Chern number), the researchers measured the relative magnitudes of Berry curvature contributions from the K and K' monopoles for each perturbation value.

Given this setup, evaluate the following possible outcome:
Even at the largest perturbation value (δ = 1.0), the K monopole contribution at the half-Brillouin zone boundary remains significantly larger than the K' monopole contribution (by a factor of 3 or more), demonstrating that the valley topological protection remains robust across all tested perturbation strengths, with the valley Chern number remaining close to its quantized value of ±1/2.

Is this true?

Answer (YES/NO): NO